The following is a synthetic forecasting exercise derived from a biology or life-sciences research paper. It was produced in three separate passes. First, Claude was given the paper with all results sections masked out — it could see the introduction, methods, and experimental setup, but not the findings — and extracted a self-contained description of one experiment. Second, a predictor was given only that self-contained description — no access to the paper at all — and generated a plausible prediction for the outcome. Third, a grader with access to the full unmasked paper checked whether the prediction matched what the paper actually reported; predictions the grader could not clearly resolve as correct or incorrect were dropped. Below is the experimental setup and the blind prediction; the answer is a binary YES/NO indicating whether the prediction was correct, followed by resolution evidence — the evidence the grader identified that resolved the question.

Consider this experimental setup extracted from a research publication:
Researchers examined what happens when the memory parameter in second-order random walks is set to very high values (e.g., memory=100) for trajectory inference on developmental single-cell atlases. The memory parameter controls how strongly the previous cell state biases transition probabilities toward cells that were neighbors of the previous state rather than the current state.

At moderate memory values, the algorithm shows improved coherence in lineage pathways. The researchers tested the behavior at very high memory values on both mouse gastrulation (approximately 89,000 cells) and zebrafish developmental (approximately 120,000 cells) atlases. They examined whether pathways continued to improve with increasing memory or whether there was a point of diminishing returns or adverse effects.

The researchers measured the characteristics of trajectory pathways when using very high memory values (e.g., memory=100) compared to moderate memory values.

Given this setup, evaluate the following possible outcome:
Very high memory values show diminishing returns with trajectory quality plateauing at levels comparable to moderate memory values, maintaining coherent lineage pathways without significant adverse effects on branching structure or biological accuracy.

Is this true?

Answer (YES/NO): NO